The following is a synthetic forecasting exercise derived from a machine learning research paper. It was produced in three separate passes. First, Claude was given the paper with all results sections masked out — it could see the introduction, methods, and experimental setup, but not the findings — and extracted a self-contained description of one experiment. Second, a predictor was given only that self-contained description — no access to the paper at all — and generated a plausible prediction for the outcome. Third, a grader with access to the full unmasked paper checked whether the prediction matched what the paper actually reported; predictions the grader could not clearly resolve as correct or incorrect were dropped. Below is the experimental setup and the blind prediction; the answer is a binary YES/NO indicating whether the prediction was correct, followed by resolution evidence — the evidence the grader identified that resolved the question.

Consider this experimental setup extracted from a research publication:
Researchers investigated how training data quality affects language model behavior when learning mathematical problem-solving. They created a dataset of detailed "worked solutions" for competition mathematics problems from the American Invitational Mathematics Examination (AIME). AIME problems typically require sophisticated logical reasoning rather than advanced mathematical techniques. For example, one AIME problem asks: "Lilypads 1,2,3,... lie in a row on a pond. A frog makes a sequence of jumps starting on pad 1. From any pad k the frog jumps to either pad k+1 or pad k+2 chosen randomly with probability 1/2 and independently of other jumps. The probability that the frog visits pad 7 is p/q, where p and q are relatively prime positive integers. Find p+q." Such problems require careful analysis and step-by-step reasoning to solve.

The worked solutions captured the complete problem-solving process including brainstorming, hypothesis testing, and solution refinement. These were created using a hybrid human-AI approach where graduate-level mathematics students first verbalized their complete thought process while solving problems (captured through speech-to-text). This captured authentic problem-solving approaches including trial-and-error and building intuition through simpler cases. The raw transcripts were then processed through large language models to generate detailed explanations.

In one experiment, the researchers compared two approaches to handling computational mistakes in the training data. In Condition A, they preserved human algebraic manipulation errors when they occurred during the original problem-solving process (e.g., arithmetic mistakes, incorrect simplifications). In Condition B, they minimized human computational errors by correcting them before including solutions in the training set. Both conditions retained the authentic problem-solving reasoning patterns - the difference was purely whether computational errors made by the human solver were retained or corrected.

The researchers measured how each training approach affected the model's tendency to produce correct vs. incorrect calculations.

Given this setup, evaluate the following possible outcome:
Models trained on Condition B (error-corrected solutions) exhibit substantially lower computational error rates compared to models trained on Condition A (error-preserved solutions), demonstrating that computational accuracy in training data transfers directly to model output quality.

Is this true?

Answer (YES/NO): YES